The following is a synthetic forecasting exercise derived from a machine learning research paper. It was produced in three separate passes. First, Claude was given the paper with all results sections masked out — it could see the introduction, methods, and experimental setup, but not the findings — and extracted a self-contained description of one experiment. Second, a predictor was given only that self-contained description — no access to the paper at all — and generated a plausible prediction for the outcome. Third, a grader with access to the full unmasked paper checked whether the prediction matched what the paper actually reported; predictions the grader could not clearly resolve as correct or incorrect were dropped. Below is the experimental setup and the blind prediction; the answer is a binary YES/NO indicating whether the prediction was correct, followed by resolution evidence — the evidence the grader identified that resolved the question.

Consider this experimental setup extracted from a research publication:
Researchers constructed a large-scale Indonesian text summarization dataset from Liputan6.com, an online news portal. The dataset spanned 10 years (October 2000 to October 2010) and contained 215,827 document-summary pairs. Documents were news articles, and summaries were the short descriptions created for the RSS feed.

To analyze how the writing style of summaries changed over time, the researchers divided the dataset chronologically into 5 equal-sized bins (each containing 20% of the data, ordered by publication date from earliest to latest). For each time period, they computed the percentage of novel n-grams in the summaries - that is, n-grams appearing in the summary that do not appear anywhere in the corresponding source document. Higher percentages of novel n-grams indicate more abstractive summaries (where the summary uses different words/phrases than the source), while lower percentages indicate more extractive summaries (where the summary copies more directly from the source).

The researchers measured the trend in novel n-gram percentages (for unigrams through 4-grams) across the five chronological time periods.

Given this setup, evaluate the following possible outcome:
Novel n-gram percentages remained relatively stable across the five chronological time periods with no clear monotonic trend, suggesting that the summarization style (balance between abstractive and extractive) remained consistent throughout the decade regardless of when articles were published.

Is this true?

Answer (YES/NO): NO